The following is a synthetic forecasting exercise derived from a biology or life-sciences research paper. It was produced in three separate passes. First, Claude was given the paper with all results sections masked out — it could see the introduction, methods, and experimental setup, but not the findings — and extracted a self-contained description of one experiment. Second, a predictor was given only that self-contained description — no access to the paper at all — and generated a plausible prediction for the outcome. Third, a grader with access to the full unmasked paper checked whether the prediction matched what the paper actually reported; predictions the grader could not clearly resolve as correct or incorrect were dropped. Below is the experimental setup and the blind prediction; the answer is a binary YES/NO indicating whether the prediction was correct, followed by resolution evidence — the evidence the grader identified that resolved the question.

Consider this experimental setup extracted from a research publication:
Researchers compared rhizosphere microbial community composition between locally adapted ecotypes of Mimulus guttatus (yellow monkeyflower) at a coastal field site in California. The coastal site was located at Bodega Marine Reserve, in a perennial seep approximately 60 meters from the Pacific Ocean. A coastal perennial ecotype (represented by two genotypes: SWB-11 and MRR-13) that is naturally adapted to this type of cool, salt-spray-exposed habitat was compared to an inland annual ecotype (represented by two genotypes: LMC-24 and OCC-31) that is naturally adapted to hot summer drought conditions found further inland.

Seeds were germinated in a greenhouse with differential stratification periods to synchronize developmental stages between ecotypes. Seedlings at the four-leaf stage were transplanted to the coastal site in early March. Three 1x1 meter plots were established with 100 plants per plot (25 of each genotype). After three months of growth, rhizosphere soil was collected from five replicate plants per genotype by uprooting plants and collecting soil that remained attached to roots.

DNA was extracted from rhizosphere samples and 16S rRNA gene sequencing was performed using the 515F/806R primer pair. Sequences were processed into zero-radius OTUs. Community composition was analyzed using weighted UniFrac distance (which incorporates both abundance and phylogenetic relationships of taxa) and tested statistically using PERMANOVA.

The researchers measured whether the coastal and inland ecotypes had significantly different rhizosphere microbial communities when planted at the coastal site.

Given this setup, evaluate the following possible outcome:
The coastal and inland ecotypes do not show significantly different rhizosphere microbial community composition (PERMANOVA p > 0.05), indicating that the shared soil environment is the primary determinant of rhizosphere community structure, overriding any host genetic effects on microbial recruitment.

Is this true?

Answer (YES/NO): YES